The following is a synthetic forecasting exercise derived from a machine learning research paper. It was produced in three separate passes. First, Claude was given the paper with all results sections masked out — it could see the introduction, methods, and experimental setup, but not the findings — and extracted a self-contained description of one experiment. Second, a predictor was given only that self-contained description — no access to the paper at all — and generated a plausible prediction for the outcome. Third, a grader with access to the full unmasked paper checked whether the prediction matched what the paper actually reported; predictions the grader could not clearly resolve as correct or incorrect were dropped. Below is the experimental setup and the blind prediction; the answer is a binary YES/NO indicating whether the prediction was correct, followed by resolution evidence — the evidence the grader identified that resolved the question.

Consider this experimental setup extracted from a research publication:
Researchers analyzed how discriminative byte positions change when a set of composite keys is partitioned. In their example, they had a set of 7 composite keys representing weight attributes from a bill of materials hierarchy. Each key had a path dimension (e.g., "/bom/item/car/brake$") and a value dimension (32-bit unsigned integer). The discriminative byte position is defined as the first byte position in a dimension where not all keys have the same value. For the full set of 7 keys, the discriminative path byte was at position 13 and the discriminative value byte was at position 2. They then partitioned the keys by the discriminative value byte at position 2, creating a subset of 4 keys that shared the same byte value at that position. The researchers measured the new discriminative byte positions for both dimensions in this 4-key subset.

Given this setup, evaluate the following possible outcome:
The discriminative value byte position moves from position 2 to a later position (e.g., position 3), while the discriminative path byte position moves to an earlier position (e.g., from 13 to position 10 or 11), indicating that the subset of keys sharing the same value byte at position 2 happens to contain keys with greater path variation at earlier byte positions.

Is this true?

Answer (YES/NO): NO